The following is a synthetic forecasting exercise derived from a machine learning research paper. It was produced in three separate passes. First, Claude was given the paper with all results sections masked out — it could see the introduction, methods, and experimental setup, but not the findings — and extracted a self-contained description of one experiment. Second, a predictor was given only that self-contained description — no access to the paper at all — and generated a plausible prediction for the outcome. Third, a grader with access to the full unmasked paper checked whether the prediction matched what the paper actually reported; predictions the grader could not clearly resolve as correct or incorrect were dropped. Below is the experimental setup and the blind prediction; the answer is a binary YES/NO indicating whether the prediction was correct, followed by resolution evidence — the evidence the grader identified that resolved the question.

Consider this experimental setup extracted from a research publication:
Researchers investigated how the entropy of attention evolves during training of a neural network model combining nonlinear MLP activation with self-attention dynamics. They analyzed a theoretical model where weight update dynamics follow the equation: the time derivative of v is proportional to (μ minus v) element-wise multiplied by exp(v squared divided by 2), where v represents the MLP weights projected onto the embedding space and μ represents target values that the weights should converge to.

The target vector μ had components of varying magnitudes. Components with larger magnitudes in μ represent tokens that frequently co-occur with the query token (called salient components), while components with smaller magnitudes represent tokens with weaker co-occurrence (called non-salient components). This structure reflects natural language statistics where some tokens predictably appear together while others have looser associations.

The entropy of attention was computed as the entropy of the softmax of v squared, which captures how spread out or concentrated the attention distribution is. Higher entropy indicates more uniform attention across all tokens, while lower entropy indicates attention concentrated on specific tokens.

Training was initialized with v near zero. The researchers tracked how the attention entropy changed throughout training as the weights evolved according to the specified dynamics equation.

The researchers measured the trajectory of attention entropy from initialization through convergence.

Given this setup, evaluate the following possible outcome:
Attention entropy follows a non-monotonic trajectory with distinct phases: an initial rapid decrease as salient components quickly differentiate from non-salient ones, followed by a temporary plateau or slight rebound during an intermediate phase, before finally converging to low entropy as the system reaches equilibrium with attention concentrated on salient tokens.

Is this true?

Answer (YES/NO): NO